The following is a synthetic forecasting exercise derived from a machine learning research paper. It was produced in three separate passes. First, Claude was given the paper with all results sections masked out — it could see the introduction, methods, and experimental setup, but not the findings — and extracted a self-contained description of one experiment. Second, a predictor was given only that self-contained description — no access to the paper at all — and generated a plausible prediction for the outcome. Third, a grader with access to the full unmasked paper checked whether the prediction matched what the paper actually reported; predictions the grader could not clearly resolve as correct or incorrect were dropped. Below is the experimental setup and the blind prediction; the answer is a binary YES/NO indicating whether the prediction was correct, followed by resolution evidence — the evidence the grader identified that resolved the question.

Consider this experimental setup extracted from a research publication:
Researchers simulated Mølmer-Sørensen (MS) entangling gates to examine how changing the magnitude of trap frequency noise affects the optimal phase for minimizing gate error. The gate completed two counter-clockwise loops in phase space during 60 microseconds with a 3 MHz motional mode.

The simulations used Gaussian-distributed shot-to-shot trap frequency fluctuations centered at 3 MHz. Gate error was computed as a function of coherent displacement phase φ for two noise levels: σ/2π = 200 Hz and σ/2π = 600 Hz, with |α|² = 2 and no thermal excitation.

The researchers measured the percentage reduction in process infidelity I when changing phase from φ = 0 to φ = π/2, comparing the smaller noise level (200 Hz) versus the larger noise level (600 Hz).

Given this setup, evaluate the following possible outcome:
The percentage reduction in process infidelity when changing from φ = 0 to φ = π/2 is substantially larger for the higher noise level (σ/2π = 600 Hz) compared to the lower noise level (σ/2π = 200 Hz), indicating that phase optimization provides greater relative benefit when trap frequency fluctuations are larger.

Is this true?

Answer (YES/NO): NO